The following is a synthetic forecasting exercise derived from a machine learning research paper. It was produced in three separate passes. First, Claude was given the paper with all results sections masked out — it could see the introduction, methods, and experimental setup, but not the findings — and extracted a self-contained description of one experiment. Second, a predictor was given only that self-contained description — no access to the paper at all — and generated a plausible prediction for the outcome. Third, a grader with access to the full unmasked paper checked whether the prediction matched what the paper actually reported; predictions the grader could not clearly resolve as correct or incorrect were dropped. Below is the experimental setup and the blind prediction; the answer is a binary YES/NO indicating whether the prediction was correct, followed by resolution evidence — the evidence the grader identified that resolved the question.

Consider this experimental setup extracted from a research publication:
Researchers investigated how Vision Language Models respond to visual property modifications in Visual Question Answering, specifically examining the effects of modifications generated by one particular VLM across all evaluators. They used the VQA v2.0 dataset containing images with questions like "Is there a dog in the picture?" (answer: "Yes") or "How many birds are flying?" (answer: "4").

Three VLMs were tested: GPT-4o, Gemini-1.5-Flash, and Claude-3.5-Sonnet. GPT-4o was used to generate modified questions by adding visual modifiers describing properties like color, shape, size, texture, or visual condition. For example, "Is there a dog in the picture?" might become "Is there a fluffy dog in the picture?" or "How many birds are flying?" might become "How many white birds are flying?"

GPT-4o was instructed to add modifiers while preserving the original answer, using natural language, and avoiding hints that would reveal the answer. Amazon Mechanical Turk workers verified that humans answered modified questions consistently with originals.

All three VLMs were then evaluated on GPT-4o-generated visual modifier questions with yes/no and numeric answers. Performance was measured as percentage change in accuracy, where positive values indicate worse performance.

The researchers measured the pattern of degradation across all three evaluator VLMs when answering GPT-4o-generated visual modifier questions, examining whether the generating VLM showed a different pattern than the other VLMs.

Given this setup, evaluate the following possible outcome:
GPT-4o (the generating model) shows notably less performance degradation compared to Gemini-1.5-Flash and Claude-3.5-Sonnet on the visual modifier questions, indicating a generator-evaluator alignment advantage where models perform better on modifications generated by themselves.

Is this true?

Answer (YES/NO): YES